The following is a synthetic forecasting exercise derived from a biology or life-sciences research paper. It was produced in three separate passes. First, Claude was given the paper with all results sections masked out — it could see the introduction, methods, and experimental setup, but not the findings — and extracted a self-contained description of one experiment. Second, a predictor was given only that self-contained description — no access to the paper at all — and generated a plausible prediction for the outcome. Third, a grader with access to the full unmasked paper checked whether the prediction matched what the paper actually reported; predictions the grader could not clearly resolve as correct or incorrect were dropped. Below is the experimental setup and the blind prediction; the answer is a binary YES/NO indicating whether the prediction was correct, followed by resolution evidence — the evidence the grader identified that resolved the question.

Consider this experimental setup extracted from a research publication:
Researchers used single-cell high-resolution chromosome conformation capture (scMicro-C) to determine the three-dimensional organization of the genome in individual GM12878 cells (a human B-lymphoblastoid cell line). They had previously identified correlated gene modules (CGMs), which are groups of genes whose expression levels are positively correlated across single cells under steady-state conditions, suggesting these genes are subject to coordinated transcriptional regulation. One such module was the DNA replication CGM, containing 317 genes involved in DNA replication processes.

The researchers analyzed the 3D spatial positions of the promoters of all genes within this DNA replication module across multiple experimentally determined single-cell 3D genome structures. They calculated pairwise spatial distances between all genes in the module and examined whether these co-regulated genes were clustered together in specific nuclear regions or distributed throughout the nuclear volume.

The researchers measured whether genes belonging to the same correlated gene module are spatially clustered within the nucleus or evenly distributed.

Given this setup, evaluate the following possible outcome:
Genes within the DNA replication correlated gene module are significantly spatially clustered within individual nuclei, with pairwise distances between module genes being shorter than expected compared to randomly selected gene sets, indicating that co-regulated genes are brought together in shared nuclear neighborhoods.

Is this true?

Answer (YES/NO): NO